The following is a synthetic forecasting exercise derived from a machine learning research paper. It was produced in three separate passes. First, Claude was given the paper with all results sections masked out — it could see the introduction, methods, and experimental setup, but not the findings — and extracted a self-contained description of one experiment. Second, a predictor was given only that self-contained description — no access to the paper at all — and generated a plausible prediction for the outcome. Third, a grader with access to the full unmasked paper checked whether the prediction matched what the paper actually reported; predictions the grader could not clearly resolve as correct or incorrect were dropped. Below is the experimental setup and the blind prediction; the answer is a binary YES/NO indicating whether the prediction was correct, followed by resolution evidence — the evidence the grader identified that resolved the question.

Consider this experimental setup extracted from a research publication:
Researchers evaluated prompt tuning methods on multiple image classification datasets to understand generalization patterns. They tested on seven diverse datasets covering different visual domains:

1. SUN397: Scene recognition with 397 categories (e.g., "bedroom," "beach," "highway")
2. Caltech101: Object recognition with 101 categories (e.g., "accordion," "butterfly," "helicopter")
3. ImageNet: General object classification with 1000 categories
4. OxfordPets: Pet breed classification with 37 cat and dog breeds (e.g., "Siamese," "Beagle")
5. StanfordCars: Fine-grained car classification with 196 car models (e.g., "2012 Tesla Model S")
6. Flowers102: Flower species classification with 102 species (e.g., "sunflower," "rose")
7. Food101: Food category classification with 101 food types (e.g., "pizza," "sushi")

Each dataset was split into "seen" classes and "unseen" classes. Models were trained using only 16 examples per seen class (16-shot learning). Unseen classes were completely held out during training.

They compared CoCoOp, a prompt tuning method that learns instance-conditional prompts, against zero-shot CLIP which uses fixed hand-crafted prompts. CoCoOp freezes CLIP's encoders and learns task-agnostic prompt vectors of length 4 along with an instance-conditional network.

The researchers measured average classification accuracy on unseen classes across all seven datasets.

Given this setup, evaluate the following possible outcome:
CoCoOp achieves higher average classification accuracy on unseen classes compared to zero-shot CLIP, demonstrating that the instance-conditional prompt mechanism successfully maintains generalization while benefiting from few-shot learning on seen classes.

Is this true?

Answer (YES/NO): NO